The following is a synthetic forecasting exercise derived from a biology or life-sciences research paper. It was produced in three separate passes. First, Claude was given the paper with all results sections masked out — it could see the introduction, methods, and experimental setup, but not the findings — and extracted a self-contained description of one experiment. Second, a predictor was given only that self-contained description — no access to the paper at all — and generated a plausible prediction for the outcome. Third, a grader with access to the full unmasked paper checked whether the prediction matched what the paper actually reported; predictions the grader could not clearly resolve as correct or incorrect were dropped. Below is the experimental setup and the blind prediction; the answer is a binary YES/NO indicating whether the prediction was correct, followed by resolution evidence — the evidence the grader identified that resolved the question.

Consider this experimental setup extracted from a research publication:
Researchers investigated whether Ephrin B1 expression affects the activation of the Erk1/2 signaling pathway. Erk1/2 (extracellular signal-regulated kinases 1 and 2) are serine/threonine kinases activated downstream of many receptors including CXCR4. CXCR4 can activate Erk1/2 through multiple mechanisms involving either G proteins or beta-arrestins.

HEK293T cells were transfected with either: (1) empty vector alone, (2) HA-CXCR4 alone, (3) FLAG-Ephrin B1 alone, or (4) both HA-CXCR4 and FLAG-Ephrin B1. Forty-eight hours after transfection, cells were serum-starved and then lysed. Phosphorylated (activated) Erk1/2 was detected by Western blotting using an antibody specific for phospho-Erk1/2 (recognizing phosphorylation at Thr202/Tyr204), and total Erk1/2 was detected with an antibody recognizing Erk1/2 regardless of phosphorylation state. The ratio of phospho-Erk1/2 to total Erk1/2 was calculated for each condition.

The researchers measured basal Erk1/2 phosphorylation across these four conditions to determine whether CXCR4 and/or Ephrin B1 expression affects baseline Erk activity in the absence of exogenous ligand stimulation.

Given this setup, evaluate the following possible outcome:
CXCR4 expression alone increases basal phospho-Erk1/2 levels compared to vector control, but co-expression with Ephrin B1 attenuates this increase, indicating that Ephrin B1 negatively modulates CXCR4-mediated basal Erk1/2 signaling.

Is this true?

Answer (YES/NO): NO